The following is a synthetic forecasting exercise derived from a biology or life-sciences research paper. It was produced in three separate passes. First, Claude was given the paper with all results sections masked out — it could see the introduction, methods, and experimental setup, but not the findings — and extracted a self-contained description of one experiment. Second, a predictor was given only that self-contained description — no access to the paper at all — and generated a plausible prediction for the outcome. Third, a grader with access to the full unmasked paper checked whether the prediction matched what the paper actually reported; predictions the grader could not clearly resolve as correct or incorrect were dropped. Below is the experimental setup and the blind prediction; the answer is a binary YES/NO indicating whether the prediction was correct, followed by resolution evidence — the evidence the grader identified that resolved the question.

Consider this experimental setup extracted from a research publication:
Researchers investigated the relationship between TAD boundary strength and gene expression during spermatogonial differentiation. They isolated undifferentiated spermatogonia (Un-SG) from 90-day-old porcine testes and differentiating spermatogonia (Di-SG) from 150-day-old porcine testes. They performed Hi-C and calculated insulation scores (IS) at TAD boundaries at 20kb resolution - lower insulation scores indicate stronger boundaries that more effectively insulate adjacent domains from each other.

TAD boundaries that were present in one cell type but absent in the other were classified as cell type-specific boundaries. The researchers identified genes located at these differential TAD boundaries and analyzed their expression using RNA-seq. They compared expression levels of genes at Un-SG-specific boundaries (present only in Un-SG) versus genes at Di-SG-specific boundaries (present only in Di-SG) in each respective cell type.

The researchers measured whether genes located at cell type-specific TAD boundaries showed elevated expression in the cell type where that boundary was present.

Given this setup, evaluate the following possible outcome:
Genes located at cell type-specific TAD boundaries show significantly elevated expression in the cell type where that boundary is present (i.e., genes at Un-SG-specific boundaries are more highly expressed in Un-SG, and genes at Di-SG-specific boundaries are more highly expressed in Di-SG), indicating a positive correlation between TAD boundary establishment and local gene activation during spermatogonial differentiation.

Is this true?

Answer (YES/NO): NO